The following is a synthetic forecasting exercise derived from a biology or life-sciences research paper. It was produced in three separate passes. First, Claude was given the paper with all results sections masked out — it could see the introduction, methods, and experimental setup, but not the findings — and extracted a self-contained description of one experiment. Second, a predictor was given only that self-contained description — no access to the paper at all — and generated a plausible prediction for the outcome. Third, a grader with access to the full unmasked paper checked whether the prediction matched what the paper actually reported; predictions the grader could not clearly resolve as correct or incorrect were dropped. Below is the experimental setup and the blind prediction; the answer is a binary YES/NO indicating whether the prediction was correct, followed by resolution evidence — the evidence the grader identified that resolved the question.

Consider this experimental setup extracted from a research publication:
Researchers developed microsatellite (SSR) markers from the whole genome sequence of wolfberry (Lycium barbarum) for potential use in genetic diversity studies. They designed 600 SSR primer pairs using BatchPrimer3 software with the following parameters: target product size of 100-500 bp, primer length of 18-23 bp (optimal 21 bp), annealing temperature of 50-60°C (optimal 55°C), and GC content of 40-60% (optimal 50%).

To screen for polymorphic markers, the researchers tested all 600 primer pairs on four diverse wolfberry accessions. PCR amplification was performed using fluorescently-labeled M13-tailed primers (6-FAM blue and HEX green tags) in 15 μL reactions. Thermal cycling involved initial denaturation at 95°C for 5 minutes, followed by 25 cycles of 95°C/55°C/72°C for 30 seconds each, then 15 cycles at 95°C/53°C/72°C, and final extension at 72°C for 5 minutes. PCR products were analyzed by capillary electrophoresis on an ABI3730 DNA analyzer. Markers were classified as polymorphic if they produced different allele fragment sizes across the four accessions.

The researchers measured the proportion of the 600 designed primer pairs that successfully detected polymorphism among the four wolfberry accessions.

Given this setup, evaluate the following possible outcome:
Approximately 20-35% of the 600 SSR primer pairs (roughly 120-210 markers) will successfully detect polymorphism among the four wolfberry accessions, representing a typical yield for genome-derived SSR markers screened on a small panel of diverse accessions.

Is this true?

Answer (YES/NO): NO